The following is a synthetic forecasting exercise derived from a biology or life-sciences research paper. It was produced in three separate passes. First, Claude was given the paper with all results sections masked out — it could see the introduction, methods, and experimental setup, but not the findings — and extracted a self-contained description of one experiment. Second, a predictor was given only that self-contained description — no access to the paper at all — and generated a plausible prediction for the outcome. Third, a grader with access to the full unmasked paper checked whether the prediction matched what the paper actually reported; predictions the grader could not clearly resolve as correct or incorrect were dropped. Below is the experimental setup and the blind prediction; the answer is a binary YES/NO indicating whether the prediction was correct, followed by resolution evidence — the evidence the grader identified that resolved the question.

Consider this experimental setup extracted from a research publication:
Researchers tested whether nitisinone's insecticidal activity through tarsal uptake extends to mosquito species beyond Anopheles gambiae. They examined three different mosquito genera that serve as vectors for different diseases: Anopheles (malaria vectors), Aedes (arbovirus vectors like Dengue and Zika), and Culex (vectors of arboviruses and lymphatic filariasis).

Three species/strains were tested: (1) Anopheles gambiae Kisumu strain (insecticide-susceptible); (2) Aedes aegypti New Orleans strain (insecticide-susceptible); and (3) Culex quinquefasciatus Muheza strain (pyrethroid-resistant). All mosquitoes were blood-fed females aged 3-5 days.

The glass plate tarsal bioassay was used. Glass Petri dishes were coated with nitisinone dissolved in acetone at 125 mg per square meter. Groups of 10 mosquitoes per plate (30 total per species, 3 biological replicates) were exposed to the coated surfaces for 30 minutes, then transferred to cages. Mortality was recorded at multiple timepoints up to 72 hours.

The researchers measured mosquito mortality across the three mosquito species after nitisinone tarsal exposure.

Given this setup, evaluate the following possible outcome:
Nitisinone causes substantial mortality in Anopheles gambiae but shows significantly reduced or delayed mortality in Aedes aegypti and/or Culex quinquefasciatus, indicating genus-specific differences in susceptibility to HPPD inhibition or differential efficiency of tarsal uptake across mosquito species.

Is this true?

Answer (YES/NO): YES